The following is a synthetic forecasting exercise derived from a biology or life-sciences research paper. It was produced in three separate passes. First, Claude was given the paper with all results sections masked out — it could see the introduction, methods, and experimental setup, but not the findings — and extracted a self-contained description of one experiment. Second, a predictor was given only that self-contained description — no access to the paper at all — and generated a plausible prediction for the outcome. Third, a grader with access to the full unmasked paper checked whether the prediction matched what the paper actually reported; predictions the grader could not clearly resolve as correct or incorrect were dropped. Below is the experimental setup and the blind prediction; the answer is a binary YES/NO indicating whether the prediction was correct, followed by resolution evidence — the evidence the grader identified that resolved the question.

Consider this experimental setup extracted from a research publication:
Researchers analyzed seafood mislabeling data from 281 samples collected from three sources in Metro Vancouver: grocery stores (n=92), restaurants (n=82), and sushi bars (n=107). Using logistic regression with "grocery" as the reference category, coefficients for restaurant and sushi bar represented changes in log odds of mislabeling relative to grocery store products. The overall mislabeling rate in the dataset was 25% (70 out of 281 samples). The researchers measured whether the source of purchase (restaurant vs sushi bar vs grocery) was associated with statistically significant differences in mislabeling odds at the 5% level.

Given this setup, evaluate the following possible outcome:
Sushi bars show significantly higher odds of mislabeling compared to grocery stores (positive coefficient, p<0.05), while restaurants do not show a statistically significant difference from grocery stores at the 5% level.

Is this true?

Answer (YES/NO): NO